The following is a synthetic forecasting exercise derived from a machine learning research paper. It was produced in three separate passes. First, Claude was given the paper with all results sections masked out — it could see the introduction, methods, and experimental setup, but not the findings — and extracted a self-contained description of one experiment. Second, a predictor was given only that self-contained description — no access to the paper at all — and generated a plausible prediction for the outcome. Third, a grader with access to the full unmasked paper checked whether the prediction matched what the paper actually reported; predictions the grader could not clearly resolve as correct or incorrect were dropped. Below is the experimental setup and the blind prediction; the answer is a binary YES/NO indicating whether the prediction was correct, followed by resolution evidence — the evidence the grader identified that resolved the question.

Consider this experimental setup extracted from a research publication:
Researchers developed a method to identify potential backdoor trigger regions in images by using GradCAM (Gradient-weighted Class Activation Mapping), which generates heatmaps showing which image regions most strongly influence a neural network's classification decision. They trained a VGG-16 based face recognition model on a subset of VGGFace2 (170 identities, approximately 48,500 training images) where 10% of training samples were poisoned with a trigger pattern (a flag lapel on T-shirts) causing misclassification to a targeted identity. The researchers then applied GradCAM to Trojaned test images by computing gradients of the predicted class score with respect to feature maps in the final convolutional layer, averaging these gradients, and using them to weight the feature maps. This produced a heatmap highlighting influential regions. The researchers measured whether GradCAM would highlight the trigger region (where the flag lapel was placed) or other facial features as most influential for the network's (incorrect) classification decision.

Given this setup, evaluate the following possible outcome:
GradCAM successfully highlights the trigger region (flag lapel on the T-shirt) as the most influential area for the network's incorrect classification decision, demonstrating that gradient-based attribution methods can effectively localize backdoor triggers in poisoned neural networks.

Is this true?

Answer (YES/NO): YES